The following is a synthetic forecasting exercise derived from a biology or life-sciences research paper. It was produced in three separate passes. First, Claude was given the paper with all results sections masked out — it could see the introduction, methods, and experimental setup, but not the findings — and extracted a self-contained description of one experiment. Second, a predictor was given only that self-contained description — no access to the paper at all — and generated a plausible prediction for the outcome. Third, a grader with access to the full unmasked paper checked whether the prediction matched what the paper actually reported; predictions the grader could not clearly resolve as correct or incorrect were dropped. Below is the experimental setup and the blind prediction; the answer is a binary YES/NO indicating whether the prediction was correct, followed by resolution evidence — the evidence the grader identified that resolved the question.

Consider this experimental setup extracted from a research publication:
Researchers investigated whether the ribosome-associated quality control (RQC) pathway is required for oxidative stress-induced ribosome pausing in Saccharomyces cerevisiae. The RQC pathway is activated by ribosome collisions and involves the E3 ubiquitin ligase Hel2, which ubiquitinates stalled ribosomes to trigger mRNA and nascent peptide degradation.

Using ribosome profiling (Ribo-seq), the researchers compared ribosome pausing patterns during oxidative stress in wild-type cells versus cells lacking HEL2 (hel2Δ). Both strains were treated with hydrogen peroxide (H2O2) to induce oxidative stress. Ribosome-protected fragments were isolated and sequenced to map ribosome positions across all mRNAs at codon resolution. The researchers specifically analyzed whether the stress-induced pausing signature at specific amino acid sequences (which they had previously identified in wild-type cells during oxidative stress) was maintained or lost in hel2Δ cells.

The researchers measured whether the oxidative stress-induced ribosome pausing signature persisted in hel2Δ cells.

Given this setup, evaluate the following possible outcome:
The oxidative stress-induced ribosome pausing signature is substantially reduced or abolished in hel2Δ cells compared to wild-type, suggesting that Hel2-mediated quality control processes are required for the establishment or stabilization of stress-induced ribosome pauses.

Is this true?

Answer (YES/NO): NO